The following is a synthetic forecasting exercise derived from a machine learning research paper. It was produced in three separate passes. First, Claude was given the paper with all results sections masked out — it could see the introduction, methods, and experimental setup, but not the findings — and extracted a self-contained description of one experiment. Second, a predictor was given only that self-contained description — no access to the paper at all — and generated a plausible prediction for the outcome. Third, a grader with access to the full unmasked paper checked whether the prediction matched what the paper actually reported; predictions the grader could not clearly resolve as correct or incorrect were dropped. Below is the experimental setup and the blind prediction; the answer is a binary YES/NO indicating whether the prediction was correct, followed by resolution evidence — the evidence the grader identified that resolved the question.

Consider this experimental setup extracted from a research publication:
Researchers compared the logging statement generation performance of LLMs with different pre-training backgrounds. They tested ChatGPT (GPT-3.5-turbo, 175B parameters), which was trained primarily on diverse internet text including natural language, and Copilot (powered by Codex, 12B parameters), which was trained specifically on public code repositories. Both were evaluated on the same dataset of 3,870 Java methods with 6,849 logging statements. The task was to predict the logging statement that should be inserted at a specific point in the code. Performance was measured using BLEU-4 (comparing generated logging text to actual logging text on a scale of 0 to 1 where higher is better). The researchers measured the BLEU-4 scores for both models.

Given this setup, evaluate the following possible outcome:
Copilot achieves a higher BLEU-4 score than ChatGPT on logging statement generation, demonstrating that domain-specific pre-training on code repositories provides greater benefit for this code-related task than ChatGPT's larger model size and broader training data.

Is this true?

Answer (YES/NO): YES